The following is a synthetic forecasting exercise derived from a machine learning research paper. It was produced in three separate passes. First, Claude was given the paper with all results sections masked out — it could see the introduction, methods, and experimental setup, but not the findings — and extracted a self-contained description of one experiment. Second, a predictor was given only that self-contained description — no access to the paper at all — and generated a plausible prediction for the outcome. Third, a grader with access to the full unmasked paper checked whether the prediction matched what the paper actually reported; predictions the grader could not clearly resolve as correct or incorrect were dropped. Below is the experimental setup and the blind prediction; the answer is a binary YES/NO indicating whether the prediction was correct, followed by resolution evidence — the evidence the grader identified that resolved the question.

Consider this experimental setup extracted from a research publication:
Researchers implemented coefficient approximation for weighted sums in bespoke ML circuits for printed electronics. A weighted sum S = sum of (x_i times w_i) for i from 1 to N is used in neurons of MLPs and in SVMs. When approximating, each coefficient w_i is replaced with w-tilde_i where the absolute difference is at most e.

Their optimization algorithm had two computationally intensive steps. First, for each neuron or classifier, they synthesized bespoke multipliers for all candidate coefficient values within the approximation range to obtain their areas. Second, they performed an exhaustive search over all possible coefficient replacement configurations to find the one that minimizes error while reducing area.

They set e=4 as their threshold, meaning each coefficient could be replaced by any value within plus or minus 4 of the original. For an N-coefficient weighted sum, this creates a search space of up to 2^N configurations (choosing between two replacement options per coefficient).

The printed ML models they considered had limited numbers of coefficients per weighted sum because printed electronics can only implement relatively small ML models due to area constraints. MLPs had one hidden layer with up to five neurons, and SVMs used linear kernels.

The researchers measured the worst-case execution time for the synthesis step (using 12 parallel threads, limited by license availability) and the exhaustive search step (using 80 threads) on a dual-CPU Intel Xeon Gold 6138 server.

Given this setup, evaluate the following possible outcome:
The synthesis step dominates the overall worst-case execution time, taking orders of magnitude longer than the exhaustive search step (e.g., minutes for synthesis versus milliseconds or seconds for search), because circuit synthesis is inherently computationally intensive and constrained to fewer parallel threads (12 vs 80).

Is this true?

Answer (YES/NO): NO